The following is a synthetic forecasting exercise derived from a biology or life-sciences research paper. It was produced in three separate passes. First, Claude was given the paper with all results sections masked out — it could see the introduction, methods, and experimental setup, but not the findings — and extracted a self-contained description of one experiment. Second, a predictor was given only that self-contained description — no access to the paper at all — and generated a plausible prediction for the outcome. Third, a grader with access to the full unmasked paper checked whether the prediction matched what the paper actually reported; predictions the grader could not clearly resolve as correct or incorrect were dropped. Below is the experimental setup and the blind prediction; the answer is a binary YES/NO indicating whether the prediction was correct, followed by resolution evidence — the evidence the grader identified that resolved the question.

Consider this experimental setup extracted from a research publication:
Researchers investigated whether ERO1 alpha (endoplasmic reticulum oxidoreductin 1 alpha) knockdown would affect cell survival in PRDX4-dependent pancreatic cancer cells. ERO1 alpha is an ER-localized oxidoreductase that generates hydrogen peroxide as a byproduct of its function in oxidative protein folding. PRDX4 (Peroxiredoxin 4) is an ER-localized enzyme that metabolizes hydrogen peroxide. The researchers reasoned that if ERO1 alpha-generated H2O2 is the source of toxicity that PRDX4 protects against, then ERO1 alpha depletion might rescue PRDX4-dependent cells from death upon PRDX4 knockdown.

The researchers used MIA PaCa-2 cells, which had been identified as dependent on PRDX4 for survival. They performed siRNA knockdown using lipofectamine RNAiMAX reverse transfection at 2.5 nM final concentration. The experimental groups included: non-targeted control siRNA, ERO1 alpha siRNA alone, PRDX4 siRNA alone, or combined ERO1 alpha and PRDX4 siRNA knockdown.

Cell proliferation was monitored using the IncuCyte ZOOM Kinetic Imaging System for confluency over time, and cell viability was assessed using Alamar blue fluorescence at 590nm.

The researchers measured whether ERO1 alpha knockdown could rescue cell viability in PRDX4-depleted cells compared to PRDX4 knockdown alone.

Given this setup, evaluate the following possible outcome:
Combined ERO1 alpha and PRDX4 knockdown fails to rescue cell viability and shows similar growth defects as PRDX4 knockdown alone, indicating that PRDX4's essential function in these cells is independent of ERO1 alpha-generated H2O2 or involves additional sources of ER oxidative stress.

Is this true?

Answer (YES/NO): YES